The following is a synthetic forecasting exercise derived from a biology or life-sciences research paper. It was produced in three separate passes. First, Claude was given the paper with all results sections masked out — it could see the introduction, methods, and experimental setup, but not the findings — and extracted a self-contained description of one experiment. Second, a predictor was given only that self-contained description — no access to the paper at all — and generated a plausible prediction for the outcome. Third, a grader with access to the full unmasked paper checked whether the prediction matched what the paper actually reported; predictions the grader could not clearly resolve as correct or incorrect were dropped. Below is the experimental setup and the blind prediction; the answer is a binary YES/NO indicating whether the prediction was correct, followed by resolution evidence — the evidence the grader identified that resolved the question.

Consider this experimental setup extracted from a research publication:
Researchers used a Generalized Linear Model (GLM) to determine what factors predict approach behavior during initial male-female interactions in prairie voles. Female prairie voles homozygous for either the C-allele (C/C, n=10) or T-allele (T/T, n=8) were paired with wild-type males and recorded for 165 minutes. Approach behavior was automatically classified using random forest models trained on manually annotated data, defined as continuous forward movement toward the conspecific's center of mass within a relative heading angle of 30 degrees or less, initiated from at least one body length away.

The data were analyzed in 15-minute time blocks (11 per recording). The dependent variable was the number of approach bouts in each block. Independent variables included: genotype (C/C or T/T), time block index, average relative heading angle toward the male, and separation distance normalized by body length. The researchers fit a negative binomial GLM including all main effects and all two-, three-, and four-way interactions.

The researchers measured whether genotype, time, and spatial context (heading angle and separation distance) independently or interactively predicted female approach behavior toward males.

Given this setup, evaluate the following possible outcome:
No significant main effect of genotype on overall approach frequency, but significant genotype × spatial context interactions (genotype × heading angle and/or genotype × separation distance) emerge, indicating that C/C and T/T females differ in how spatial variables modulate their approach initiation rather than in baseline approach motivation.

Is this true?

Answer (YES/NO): NO